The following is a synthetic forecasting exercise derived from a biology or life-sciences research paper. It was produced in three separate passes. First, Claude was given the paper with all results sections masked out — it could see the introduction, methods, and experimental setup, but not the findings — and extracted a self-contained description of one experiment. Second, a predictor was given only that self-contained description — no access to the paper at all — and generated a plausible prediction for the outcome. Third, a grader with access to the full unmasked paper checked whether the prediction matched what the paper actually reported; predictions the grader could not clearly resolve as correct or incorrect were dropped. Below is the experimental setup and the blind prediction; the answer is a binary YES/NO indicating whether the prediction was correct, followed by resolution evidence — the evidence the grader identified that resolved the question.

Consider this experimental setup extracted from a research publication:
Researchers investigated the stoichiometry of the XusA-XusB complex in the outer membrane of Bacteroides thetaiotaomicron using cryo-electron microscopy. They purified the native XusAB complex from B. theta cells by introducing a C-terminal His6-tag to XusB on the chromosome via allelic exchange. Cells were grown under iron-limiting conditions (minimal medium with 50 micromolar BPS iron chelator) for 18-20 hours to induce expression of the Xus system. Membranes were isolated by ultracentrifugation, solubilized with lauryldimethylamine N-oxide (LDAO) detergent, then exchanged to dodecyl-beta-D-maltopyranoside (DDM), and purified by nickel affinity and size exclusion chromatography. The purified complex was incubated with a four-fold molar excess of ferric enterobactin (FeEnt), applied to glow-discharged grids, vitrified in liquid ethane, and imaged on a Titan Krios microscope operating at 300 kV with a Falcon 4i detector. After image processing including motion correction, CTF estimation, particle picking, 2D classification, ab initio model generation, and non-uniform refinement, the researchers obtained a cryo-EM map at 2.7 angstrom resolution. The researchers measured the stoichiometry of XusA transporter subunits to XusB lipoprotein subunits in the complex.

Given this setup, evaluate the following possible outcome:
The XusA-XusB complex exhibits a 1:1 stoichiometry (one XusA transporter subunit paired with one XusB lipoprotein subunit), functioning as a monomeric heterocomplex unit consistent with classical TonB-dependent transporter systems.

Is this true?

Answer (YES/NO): YES